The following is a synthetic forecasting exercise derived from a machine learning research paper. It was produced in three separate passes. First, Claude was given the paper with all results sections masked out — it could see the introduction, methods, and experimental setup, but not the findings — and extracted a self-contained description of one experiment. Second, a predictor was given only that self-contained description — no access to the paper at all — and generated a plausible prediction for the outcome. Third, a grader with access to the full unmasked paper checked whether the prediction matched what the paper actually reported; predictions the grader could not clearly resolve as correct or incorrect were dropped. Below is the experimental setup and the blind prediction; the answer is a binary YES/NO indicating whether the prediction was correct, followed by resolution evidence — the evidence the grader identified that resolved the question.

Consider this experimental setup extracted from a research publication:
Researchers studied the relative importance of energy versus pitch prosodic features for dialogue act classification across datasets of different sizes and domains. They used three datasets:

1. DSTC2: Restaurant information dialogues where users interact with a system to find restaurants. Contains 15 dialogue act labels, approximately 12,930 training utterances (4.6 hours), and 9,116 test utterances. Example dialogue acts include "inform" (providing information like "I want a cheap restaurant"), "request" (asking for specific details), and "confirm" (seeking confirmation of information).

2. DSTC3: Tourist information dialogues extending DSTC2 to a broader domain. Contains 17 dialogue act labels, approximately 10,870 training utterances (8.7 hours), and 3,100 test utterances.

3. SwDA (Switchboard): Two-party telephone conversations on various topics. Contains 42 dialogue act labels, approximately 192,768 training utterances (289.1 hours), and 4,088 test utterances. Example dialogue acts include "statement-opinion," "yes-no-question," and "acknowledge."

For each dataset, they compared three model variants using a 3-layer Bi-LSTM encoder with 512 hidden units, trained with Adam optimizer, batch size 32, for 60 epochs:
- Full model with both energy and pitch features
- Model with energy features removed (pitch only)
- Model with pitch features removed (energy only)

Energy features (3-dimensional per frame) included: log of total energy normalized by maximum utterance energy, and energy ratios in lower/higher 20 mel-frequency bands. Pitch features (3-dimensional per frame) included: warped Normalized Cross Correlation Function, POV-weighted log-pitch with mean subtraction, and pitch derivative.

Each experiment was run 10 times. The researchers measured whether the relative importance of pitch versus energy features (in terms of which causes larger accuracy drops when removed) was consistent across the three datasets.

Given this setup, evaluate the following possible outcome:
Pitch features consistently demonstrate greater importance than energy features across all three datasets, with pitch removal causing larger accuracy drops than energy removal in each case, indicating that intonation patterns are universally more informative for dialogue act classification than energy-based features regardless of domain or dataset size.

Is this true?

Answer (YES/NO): YES